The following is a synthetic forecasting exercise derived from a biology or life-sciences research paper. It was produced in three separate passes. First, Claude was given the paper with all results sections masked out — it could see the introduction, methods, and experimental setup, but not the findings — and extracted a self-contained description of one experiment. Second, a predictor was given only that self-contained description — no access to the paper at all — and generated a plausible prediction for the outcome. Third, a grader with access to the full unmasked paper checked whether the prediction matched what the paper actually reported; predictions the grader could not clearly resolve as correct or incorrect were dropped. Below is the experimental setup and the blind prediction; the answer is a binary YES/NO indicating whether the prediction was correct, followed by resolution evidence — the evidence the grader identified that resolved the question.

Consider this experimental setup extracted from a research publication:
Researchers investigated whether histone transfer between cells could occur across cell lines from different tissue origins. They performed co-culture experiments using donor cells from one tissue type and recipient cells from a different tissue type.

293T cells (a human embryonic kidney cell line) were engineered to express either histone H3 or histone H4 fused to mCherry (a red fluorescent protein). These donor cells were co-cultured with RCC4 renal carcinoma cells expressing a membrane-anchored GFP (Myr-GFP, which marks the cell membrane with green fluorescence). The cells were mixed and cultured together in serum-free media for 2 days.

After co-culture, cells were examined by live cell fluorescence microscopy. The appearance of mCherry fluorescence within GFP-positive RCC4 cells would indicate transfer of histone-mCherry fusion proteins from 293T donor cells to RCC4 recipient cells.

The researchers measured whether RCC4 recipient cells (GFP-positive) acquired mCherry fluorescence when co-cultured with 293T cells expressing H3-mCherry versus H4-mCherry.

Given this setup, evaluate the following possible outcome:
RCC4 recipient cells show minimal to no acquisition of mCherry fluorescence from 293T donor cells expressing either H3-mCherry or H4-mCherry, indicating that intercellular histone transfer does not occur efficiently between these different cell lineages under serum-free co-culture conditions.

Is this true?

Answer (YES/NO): NO